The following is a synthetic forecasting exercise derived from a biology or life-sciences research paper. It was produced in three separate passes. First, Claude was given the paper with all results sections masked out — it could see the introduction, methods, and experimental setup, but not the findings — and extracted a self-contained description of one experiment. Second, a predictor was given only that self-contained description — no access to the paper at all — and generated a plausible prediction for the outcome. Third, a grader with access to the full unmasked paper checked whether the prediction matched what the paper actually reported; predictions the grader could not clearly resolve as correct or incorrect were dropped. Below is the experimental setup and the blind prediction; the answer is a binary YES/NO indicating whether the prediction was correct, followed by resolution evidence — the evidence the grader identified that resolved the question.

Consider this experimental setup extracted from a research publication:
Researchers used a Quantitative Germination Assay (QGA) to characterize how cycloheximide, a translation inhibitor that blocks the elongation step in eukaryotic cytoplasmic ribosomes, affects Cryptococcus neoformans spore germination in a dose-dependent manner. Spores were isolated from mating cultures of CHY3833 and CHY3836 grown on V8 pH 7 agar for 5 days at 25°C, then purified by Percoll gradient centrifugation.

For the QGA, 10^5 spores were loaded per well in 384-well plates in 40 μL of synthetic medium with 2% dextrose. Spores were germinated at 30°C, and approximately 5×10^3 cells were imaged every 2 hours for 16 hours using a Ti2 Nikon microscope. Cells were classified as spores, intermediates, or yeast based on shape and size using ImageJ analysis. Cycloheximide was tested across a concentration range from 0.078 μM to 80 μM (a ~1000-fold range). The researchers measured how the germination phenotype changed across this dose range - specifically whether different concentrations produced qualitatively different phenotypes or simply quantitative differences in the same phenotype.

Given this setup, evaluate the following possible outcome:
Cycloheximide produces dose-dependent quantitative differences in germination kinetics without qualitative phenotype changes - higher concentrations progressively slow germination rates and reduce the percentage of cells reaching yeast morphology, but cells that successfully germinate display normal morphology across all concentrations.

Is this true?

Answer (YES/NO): YES